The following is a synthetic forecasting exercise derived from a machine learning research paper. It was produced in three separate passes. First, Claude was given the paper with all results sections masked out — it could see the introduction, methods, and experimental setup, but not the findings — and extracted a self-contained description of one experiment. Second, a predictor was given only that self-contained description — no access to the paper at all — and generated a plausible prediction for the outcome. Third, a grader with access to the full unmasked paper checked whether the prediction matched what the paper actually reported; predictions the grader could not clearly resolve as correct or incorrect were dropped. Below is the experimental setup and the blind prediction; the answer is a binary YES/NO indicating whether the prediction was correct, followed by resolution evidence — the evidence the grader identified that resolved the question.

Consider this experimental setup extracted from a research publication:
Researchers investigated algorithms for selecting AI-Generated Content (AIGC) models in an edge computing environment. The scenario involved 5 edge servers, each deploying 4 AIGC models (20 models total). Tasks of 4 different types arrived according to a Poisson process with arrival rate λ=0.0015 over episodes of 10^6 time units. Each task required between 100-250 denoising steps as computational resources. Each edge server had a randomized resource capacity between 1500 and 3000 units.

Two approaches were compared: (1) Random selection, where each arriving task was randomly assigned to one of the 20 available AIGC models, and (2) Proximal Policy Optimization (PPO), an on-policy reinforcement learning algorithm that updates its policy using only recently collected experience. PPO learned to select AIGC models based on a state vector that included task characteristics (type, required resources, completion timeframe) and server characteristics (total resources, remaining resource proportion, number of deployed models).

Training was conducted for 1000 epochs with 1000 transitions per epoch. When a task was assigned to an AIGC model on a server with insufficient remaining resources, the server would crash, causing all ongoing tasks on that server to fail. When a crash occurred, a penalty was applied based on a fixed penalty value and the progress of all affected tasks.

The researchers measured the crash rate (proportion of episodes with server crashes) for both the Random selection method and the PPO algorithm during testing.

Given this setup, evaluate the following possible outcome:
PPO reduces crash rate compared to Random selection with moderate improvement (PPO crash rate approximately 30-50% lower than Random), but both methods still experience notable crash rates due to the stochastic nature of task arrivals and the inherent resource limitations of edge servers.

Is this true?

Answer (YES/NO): NO